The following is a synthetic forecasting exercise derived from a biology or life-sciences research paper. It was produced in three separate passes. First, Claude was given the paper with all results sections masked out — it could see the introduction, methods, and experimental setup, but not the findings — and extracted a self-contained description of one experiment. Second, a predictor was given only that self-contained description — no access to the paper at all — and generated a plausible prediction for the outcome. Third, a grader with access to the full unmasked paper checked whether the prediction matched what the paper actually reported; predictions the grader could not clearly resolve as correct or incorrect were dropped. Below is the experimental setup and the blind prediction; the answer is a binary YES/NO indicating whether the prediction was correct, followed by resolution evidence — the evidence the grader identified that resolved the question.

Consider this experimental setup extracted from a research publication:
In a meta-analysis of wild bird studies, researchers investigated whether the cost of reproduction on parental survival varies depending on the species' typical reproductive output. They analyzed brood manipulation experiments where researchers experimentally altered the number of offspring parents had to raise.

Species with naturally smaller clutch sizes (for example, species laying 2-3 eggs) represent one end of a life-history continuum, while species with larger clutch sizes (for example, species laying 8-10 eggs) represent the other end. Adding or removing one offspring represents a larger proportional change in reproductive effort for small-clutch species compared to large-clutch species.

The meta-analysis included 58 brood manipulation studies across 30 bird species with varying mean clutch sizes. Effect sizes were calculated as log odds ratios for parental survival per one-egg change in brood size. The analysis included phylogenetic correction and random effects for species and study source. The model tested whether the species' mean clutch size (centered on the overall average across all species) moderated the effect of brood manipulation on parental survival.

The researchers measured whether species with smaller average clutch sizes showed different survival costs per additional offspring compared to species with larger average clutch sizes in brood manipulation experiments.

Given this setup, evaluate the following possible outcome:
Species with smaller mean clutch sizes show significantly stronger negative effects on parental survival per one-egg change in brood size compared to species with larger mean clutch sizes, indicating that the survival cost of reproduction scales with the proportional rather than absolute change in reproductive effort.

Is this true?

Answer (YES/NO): YES